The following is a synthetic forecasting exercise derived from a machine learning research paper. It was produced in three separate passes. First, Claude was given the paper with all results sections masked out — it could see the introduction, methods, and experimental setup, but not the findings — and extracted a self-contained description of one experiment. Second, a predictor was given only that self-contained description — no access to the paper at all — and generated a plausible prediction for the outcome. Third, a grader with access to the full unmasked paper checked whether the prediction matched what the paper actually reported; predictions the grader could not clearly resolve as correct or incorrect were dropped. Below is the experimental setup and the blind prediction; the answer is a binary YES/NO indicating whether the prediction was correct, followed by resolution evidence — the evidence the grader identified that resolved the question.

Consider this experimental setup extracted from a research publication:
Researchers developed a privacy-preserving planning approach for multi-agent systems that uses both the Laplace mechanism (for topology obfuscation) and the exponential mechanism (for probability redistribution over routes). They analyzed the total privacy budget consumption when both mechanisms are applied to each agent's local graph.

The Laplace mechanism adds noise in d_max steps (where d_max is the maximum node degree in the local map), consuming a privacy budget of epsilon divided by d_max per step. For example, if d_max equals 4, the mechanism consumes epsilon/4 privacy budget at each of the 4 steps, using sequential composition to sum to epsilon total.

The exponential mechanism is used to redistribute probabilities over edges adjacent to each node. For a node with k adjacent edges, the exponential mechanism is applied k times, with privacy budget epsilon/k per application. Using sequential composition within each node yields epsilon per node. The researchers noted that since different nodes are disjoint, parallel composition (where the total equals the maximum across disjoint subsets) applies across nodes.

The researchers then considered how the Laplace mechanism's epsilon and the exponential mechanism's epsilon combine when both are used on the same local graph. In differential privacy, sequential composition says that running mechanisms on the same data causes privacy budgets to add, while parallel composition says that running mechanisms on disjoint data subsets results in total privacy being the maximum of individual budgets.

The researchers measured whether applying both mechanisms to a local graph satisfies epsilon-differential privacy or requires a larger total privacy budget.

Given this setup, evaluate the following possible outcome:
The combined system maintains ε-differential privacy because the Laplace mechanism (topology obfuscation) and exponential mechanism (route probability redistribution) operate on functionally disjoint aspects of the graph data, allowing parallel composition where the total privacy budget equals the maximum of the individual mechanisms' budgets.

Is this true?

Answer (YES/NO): NO